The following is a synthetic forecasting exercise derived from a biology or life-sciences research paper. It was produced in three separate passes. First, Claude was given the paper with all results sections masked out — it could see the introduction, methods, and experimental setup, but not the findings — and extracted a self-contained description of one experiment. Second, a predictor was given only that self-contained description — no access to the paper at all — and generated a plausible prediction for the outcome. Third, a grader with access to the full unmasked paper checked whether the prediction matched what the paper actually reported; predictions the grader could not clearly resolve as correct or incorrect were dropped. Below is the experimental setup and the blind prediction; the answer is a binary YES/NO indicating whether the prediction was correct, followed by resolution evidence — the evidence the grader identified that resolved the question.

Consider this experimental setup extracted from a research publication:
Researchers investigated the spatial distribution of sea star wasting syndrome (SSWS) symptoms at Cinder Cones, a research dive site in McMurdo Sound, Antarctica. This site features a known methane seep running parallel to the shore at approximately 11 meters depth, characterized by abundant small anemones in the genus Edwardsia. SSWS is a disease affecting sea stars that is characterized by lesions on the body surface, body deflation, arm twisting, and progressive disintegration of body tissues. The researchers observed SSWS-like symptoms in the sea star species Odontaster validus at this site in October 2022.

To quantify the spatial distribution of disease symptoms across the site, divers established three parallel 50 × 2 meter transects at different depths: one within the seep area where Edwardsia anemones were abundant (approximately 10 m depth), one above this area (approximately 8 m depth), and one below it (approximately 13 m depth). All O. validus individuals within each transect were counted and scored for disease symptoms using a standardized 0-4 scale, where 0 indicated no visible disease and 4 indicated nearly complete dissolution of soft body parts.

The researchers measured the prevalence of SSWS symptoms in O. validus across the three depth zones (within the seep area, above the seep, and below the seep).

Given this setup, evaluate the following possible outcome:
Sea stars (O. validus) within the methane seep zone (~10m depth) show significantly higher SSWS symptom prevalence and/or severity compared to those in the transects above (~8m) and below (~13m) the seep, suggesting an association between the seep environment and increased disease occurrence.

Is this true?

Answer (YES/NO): YES